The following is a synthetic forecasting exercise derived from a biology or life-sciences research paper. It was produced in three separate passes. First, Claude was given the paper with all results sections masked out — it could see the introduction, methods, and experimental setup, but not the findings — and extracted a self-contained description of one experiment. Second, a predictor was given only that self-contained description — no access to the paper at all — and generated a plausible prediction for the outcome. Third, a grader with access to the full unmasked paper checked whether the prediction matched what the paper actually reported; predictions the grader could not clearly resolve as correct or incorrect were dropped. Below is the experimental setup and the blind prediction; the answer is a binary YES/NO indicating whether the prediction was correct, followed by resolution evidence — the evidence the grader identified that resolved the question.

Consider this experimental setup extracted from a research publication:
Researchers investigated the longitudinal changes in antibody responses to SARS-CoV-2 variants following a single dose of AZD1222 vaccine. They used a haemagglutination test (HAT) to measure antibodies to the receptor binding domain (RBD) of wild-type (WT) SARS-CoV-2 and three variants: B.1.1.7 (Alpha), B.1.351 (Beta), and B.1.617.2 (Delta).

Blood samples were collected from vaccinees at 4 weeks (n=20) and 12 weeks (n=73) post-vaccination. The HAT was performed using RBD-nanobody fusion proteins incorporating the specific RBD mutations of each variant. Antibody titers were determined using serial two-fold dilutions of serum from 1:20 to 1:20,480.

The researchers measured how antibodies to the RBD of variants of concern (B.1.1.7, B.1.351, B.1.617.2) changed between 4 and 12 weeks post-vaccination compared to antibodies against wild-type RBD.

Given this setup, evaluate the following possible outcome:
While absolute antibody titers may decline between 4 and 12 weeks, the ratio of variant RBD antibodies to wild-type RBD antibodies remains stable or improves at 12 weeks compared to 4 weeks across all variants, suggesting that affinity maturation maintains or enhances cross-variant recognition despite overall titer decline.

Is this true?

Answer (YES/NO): NO